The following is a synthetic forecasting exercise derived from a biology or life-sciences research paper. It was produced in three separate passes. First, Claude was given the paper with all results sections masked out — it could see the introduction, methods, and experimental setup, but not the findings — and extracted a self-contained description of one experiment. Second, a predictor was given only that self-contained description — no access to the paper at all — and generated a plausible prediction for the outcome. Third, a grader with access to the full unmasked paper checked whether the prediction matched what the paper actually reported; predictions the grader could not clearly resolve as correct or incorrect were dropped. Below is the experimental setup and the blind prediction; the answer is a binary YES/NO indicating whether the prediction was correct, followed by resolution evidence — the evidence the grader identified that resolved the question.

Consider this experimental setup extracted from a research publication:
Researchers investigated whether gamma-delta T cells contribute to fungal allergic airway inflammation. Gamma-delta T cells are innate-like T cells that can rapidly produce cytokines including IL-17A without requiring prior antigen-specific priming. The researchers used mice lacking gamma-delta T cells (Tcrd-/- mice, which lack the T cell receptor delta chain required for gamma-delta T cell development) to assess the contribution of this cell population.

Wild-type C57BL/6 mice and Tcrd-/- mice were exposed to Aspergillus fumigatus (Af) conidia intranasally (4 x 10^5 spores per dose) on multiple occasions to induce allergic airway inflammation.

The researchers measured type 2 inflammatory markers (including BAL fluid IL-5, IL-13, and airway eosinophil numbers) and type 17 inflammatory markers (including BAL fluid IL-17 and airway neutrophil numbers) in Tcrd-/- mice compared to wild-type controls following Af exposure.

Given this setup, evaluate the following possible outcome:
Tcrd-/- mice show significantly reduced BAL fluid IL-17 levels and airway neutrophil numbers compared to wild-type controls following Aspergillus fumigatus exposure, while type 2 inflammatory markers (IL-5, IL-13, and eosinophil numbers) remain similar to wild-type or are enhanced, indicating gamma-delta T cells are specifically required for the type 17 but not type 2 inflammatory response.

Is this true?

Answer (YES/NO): NO